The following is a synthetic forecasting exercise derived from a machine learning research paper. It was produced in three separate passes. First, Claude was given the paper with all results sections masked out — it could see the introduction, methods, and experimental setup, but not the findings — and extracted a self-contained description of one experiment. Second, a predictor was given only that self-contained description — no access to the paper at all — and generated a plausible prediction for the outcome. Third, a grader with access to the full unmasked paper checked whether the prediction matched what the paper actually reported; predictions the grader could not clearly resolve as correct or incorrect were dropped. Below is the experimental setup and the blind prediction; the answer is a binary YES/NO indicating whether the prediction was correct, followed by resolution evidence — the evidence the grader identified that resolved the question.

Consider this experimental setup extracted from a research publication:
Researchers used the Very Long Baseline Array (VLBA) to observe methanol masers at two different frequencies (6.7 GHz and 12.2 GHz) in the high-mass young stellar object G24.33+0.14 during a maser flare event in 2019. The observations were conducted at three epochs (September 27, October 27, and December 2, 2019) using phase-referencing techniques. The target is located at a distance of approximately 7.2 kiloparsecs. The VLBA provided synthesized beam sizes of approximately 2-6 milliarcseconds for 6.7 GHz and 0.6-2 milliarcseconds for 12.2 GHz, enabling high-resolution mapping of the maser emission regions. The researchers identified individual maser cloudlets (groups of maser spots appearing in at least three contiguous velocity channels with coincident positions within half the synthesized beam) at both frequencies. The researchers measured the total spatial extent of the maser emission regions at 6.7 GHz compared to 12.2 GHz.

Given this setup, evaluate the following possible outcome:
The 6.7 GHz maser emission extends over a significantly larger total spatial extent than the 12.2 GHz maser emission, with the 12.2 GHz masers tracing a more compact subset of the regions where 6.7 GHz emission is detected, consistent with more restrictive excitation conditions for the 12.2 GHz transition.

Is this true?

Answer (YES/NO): YES